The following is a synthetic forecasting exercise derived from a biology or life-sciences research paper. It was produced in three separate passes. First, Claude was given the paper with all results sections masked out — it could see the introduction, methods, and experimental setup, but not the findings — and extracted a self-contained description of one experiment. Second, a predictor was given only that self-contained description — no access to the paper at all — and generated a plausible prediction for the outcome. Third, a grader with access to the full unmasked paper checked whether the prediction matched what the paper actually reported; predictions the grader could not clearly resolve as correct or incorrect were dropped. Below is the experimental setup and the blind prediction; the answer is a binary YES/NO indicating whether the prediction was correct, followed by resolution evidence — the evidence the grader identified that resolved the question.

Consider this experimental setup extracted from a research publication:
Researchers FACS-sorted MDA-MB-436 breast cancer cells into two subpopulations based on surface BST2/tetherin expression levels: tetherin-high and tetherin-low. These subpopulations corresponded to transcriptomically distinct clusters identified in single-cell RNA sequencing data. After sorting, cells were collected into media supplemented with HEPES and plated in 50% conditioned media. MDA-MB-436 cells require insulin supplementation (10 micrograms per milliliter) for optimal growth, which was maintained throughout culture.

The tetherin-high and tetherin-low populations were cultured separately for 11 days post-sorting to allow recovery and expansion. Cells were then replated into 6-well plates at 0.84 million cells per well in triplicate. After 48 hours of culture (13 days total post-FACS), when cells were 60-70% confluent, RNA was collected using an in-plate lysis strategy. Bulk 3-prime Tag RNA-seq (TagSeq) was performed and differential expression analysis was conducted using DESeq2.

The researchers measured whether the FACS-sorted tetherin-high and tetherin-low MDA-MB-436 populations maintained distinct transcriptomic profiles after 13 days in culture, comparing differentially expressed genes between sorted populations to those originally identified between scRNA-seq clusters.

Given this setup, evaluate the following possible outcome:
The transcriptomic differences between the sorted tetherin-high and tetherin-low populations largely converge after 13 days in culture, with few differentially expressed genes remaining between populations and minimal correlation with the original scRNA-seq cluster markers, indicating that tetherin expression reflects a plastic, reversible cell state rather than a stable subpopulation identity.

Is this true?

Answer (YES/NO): NO